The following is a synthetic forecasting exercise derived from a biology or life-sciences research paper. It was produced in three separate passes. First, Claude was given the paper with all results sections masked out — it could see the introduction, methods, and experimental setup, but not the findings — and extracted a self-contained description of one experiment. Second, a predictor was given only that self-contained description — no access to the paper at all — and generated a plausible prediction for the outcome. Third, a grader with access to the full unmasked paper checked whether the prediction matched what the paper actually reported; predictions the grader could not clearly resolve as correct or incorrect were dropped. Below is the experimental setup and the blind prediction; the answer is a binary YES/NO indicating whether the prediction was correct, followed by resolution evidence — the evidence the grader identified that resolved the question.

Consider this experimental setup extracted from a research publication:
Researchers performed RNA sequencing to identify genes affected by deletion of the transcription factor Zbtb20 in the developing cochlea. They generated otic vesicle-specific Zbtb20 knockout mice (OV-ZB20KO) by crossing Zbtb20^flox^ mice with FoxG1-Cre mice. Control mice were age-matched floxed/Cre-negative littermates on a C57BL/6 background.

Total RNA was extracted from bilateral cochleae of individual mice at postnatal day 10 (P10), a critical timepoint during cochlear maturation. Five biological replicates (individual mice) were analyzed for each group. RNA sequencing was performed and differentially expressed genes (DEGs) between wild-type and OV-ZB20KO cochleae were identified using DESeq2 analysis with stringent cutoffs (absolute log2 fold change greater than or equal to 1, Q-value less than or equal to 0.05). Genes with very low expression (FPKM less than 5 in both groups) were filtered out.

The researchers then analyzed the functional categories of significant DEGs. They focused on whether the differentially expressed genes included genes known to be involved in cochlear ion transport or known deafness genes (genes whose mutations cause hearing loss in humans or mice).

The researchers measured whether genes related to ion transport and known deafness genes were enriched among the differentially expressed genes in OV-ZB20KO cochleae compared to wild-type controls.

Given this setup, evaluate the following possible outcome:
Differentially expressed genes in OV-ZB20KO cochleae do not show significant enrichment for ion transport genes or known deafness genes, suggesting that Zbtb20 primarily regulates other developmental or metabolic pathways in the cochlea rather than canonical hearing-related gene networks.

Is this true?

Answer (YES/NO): NO